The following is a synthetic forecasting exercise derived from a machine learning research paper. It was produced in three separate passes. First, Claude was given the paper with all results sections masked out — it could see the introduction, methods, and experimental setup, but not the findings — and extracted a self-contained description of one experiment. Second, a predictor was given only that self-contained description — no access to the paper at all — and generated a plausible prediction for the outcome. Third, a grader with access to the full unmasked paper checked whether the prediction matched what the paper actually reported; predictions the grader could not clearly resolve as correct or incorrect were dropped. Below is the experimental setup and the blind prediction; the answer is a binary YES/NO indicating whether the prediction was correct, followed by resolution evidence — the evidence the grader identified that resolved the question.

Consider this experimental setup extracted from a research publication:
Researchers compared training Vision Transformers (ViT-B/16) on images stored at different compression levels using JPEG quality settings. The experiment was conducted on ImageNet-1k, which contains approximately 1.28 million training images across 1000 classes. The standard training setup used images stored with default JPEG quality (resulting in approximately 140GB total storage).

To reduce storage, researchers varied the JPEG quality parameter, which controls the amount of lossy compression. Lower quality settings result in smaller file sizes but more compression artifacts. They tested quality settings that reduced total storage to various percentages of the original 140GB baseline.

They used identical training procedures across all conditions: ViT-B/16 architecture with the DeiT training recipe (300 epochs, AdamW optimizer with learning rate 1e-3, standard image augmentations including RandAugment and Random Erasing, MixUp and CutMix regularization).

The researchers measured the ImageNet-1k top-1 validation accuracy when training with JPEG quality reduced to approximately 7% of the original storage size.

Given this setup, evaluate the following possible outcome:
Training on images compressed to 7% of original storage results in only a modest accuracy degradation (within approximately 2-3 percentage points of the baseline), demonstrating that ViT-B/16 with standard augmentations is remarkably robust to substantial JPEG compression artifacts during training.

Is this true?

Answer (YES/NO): NO